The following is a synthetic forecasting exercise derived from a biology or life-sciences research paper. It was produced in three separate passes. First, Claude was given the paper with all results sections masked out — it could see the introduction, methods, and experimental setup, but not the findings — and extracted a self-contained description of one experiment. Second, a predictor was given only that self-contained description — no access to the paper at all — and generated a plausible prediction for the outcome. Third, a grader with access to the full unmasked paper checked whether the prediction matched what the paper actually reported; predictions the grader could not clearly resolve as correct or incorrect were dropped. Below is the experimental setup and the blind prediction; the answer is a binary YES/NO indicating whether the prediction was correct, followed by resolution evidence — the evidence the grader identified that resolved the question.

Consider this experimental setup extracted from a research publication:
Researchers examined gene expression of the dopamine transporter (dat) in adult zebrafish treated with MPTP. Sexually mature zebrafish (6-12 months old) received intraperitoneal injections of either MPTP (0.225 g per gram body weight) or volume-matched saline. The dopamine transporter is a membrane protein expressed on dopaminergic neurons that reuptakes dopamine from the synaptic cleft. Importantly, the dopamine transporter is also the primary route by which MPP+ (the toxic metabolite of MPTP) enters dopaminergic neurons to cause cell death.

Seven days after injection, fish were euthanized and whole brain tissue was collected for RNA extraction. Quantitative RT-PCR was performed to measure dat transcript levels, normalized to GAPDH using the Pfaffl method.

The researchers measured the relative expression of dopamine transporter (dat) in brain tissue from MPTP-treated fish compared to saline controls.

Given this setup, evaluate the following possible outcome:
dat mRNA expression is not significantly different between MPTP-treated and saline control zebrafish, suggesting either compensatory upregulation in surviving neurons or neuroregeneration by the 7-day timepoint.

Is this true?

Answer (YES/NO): YES